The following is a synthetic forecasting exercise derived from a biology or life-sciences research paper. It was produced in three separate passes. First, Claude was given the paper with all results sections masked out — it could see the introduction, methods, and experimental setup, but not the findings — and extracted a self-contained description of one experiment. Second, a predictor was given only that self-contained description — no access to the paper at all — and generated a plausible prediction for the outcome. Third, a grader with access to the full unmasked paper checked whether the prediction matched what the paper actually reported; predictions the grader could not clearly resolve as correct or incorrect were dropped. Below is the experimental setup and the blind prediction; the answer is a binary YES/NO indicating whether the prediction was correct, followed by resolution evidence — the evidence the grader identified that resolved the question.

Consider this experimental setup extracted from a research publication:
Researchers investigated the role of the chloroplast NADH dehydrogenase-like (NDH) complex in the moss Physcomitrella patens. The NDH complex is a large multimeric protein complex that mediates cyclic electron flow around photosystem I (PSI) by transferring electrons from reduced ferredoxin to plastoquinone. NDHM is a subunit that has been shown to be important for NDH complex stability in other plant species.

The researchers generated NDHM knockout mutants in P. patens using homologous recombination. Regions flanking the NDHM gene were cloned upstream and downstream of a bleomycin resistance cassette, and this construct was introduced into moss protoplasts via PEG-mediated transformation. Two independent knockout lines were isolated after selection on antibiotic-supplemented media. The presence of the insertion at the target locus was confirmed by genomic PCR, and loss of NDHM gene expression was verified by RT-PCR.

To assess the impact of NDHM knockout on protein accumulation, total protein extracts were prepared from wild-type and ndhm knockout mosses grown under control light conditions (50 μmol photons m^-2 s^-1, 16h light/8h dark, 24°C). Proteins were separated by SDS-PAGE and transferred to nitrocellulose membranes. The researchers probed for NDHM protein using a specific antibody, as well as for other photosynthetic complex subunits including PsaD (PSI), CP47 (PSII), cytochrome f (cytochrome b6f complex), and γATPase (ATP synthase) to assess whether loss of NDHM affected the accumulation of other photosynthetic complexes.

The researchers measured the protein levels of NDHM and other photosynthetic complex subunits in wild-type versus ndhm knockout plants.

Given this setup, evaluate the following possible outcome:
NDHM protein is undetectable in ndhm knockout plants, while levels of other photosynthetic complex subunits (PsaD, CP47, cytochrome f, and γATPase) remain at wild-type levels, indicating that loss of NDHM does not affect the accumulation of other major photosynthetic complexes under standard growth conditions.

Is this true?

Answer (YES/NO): YES